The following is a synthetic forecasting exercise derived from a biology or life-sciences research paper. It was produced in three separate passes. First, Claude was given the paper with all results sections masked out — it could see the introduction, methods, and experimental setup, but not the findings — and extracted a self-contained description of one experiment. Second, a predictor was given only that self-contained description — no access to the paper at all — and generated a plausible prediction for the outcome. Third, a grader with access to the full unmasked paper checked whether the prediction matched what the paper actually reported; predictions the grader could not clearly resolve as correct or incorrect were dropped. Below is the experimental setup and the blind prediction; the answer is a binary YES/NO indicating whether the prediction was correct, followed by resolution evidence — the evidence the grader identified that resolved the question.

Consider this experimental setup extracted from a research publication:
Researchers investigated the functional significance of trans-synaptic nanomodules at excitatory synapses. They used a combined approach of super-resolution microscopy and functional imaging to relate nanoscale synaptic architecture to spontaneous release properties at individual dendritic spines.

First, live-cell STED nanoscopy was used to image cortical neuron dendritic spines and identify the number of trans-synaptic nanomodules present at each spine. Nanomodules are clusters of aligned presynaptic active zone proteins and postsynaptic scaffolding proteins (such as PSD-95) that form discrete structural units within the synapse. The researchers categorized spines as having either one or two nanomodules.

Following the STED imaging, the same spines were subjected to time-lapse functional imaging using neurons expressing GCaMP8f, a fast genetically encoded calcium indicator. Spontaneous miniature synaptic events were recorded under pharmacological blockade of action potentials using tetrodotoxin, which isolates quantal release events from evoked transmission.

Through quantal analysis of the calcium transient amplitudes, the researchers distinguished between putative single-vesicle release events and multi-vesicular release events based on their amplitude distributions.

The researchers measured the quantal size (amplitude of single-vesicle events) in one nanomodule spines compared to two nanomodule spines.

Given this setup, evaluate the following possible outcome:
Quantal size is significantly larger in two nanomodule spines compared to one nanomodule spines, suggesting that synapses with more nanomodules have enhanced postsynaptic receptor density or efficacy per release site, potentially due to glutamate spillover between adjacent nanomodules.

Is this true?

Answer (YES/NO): NO